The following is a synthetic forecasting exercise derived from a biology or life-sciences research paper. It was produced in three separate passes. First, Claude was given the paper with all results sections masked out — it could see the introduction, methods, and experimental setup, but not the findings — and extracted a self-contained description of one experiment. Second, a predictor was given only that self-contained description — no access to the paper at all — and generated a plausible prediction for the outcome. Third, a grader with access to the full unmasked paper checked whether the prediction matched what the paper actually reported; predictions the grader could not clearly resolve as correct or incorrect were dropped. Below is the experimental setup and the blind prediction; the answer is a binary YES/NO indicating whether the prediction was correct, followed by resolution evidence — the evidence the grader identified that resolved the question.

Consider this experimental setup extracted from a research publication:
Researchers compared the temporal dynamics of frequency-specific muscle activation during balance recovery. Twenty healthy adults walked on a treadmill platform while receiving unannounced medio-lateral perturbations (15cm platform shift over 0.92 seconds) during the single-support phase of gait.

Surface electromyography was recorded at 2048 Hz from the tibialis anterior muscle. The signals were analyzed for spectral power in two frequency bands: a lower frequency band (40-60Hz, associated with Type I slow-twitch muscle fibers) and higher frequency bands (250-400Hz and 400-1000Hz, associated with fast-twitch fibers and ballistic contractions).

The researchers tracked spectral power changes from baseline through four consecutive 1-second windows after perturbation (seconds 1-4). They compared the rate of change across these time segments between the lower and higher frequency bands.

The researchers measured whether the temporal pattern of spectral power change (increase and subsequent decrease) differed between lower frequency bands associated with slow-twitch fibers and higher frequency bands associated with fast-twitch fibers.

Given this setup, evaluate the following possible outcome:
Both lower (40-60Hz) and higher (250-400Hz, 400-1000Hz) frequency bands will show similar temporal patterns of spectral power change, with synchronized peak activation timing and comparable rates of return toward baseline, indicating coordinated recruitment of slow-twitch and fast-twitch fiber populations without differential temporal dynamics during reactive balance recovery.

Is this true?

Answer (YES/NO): YES